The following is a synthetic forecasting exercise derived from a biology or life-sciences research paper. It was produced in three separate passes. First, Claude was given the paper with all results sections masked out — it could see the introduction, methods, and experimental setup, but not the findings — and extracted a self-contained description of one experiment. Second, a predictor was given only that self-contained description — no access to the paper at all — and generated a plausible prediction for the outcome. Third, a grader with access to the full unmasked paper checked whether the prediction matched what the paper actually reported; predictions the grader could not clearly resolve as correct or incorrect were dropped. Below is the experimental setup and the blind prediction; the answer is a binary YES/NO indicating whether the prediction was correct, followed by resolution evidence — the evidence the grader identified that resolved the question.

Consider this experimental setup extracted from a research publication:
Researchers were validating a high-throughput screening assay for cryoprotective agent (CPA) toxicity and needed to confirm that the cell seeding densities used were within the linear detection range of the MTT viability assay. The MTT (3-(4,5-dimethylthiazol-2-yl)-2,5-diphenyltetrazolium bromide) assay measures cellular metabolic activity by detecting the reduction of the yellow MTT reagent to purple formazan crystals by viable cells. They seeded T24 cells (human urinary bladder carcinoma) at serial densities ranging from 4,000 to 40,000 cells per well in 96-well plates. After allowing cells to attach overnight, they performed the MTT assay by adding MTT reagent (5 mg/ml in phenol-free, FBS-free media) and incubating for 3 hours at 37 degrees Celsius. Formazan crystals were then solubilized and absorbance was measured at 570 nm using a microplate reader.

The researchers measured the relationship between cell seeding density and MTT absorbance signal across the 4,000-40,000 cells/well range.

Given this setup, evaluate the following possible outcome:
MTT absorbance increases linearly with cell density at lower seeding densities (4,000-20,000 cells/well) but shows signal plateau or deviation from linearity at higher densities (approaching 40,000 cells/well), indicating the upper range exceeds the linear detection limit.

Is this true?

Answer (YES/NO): NO